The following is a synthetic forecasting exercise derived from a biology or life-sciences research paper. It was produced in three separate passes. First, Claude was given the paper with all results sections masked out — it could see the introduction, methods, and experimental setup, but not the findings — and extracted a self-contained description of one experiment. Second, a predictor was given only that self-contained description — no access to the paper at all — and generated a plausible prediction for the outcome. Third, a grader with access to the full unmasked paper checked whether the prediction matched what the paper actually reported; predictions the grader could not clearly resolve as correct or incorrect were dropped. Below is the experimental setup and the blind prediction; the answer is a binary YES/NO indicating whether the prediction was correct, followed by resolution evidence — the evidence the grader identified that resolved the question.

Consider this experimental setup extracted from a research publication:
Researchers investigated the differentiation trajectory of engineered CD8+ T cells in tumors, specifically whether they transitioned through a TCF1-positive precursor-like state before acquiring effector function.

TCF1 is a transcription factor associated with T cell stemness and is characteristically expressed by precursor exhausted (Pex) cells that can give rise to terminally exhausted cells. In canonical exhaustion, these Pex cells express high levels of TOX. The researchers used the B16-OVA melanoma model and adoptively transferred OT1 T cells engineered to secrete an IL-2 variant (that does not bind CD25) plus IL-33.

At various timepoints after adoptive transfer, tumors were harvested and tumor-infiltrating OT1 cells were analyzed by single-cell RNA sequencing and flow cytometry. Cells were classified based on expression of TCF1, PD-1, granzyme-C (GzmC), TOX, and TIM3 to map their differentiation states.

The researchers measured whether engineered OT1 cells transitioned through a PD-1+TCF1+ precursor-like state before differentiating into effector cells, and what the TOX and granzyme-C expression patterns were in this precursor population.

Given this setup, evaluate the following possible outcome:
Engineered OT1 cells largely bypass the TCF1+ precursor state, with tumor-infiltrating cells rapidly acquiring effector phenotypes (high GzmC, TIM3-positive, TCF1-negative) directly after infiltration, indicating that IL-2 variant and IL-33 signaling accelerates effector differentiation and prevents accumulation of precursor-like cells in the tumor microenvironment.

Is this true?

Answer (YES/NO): NO